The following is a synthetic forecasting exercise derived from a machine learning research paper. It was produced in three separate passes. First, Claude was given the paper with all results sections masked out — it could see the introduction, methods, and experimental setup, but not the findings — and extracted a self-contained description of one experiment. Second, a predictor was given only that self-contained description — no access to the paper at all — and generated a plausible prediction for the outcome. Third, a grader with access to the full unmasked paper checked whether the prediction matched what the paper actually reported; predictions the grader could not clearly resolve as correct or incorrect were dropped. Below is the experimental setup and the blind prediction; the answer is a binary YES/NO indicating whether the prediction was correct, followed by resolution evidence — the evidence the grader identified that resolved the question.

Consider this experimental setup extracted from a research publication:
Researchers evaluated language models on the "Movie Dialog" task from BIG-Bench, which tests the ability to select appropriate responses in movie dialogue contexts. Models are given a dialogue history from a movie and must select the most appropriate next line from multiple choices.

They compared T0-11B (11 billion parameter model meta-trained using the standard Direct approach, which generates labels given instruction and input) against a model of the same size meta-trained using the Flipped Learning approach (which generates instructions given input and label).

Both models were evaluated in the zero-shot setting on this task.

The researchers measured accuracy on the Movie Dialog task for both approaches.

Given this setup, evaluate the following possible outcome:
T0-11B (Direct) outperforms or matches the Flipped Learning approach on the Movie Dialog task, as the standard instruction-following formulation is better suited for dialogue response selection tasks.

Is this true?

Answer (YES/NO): YES